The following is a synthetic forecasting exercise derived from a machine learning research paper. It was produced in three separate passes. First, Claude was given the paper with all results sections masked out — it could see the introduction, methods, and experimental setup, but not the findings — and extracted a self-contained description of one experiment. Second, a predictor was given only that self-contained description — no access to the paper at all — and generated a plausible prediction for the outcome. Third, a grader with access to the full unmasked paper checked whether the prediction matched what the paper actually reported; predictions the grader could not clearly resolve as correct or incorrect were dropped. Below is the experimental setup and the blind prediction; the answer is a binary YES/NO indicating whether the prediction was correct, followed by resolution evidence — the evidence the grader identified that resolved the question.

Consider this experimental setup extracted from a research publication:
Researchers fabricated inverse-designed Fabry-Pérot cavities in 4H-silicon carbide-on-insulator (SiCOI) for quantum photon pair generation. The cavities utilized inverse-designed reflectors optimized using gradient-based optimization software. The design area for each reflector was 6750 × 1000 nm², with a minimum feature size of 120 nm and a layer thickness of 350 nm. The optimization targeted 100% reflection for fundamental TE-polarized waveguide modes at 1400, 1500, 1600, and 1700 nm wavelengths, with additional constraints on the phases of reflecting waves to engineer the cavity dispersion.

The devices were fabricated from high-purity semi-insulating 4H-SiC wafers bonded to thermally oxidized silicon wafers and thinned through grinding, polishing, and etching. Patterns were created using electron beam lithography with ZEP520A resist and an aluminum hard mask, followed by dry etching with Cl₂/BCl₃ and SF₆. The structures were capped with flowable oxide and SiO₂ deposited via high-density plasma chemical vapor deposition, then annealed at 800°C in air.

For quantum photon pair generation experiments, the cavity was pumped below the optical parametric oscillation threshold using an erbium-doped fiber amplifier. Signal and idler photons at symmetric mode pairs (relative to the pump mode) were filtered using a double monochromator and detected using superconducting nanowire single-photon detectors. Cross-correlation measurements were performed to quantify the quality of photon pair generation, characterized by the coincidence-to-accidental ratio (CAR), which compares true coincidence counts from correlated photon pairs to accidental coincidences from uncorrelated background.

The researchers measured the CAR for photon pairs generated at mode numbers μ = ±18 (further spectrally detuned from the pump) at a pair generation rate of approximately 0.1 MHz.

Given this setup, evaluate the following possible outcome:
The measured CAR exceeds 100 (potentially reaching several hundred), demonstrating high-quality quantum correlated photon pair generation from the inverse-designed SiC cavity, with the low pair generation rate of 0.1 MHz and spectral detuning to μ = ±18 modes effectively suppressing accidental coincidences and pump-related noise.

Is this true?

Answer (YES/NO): YES